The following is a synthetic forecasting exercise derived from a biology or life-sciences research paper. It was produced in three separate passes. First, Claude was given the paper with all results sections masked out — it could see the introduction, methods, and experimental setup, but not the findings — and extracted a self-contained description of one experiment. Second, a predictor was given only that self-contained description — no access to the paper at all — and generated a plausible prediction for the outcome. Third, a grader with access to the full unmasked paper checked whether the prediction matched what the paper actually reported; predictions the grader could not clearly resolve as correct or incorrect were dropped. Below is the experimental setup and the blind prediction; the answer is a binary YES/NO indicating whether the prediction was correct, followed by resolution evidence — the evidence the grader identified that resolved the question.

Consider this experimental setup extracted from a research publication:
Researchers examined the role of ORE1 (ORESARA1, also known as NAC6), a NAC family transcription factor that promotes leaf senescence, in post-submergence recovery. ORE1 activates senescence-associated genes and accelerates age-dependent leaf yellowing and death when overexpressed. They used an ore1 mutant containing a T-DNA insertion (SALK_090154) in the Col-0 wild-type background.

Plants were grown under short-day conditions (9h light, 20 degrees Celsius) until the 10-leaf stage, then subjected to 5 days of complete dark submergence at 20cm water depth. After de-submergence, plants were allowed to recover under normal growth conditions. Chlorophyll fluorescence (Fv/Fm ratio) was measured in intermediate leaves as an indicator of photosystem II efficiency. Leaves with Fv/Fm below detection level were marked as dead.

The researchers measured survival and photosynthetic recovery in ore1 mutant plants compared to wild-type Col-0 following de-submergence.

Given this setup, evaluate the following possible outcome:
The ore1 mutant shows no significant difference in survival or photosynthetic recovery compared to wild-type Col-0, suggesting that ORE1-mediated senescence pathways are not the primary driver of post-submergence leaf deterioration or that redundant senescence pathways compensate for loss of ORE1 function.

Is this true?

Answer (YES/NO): NO